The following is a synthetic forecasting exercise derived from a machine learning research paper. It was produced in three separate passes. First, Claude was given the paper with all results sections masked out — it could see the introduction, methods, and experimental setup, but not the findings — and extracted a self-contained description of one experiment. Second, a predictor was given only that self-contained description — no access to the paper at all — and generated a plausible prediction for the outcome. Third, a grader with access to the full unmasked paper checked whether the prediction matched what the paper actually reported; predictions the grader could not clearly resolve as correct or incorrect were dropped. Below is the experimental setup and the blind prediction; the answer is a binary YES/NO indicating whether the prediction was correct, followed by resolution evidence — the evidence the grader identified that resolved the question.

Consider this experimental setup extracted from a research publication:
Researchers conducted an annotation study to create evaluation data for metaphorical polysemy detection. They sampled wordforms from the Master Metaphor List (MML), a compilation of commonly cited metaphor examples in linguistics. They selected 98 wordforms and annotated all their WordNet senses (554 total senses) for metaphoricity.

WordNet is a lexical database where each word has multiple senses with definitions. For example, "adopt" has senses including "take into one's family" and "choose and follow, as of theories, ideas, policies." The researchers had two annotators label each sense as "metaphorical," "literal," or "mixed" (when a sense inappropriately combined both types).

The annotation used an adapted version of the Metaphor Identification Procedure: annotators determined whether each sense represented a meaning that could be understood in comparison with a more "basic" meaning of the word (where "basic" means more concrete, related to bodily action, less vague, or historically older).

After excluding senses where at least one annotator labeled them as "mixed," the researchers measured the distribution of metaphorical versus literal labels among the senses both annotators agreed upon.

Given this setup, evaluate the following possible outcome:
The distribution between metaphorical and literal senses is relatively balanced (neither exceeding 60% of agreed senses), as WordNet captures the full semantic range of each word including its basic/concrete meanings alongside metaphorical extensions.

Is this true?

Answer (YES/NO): YES